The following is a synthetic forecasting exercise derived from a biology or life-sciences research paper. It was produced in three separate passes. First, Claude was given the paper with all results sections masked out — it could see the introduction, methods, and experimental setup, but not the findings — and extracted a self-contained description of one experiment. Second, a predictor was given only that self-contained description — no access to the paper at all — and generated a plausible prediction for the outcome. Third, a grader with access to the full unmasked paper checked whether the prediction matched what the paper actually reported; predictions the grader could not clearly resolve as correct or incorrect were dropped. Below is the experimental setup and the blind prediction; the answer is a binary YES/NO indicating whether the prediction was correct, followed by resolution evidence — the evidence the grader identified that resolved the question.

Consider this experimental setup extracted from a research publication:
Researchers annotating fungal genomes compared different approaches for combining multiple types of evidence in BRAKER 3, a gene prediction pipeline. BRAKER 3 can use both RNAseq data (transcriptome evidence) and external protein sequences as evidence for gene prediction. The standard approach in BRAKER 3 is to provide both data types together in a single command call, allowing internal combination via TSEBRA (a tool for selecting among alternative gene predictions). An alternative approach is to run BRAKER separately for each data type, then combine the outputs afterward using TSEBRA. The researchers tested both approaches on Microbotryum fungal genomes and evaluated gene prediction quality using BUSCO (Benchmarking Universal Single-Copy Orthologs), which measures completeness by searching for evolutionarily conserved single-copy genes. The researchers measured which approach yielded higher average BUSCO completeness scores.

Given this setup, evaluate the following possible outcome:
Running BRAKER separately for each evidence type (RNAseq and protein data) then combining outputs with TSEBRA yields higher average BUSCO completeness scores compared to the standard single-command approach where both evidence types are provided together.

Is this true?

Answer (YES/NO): YES